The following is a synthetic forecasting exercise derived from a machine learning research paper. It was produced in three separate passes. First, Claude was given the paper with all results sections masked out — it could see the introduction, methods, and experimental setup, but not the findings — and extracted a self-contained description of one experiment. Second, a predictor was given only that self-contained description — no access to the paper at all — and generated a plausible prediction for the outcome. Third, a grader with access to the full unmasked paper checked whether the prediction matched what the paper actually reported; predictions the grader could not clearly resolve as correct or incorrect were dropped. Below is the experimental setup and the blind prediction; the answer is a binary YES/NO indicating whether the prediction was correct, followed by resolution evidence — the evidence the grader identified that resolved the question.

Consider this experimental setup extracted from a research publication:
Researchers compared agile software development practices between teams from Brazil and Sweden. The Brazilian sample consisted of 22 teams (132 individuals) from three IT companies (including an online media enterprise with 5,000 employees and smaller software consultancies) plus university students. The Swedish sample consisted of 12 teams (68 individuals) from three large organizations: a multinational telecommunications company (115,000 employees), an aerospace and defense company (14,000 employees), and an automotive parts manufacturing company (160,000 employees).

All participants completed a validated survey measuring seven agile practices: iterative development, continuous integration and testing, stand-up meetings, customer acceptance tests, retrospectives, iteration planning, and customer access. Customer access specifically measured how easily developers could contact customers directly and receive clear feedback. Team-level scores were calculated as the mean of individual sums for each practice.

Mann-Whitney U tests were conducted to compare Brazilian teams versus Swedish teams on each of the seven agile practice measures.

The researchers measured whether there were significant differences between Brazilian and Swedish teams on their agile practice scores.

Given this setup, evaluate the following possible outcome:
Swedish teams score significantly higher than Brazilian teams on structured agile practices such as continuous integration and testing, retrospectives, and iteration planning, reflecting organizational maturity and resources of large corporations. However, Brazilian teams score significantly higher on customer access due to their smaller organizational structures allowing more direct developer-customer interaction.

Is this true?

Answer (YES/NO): NO